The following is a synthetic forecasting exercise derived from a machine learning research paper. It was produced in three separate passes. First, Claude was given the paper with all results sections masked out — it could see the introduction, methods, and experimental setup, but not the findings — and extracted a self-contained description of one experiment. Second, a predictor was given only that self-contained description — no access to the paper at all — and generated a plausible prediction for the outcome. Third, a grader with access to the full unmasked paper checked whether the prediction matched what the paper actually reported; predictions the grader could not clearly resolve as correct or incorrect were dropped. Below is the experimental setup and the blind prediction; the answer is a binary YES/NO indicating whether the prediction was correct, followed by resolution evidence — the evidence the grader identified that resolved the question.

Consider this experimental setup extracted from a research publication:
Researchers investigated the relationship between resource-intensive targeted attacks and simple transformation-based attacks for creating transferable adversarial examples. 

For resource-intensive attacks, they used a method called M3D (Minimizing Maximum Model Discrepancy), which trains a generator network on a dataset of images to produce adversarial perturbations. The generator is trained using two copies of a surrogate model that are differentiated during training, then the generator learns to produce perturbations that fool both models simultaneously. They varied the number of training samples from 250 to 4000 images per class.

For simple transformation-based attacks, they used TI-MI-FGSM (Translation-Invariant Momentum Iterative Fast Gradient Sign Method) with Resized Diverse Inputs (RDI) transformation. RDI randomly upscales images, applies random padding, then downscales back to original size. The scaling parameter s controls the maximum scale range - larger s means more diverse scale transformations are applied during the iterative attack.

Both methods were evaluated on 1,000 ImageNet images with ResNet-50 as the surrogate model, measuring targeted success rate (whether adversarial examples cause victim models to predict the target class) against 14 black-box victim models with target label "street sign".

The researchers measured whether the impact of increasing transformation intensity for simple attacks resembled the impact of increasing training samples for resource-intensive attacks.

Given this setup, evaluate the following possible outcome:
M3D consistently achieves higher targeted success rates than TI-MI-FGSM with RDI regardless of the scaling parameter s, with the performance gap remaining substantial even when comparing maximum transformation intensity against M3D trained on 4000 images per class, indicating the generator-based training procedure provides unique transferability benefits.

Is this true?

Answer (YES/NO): NO